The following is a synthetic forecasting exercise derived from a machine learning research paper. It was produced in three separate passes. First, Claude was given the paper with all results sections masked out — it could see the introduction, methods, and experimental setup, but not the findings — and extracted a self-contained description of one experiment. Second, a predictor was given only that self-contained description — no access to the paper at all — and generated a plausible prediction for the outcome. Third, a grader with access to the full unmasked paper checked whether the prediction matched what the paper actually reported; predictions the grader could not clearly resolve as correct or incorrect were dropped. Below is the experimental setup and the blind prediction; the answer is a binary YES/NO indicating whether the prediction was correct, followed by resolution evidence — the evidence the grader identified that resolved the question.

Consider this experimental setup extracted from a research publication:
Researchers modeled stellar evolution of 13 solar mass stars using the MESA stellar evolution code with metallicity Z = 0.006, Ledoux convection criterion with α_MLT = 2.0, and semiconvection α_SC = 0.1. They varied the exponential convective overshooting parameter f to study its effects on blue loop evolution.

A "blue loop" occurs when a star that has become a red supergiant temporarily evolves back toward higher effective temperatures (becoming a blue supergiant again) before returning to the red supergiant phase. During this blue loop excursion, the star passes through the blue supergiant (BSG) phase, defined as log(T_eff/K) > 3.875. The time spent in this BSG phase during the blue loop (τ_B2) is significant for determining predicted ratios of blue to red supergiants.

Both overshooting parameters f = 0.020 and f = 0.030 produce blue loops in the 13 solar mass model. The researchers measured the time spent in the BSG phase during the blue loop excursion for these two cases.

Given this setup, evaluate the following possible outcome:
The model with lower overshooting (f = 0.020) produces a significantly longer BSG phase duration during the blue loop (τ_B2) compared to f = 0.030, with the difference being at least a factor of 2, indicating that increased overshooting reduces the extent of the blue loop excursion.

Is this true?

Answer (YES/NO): NO